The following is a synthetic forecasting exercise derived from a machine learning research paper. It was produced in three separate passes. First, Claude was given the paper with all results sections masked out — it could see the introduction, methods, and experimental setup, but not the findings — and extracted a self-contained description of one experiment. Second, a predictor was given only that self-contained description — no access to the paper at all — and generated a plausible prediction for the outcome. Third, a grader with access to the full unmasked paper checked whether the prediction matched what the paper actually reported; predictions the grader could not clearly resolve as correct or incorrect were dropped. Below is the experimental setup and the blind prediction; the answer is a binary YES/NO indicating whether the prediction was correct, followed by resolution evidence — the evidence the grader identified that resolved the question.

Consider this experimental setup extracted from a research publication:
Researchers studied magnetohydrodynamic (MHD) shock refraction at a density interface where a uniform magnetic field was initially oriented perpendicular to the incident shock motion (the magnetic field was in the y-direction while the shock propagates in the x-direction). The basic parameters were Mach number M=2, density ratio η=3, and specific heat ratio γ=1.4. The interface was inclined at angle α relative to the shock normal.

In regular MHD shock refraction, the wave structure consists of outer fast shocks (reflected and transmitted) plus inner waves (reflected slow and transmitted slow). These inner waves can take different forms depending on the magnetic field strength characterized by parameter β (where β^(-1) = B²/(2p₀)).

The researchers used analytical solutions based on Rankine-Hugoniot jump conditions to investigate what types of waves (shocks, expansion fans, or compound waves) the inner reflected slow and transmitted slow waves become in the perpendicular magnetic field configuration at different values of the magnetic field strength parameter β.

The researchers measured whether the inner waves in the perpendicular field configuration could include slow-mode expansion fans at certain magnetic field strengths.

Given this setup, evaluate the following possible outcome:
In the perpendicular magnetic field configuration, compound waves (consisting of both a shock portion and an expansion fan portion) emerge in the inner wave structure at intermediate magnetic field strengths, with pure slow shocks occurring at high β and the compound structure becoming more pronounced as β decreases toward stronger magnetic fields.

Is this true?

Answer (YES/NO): NO